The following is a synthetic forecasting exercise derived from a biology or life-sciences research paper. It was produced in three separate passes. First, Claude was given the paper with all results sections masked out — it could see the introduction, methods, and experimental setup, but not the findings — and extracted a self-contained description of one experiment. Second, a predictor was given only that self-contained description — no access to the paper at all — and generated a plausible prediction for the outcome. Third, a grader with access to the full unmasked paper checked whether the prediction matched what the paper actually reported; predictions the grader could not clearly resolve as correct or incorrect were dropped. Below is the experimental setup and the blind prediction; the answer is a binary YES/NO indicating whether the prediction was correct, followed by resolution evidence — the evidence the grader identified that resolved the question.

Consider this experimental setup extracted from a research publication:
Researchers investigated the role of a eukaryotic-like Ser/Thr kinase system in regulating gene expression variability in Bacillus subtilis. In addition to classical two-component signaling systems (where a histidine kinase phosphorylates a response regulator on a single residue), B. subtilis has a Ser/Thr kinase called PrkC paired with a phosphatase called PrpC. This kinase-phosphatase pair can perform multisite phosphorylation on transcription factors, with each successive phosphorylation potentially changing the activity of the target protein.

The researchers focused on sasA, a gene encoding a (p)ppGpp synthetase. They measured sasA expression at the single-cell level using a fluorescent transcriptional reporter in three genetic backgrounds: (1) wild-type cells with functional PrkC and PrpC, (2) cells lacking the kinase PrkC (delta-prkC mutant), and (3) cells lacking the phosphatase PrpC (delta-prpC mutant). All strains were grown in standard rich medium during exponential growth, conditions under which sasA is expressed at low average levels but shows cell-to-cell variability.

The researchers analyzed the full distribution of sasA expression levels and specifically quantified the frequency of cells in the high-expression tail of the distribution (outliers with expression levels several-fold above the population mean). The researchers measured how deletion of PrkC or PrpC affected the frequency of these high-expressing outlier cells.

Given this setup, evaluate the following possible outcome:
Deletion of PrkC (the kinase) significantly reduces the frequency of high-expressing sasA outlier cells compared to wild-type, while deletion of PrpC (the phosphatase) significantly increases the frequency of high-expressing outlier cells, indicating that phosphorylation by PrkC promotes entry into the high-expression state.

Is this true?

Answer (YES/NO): NO